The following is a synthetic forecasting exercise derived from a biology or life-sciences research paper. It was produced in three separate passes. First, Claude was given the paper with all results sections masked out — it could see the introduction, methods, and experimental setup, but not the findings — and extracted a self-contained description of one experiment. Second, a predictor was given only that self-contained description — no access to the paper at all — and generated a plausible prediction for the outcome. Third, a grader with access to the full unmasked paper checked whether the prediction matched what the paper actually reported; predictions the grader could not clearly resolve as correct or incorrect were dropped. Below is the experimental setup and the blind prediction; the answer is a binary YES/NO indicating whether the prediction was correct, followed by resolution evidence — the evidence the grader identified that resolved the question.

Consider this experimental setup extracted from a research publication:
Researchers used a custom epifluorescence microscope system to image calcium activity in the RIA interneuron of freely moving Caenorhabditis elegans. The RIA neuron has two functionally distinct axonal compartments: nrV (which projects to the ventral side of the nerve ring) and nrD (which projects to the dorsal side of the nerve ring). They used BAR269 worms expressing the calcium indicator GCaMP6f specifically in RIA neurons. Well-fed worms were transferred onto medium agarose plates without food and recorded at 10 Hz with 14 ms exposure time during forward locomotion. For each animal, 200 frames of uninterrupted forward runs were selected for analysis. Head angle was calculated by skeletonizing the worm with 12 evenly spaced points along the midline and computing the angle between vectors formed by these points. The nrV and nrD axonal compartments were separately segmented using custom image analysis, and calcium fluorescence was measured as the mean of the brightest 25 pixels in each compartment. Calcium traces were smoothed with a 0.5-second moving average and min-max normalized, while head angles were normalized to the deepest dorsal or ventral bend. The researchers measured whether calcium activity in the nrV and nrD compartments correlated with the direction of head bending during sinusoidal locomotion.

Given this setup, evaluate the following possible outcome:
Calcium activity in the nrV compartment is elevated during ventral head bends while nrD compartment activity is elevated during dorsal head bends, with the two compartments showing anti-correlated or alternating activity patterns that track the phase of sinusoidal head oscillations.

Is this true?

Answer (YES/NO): YES